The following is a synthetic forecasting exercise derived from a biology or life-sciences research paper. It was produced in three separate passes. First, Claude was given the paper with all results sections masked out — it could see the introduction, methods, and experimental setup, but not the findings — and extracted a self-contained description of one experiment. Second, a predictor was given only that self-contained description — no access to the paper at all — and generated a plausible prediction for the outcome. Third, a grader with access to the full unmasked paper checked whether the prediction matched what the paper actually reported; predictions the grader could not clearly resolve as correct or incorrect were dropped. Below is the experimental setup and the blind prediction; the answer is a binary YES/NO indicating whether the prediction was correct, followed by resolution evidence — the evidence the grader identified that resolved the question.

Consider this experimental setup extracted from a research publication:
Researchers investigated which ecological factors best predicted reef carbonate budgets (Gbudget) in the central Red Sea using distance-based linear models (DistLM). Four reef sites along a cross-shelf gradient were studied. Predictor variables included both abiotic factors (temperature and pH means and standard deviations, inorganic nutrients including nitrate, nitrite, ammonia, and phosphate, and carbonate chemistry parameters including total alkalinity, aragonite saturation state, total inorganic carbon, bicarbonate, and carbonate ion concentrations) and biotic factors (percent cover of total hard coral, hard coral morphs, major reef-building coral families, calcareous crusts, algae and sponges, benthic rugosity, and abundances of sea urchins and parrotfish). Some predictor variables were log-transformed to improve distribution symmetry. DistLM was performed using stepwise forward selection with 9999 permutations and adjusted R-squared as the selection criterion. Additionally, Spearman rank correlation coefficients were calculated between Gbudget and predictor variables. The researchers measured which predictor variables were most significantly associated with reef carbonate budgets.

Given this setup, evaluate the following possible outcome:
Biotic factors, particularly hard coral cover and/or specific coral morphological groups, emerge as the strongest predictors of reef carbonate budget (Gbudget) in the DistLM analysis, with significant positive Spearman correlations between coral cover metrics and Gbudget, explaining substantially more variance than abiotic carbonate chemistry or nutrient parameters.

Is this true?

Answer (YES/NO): NO